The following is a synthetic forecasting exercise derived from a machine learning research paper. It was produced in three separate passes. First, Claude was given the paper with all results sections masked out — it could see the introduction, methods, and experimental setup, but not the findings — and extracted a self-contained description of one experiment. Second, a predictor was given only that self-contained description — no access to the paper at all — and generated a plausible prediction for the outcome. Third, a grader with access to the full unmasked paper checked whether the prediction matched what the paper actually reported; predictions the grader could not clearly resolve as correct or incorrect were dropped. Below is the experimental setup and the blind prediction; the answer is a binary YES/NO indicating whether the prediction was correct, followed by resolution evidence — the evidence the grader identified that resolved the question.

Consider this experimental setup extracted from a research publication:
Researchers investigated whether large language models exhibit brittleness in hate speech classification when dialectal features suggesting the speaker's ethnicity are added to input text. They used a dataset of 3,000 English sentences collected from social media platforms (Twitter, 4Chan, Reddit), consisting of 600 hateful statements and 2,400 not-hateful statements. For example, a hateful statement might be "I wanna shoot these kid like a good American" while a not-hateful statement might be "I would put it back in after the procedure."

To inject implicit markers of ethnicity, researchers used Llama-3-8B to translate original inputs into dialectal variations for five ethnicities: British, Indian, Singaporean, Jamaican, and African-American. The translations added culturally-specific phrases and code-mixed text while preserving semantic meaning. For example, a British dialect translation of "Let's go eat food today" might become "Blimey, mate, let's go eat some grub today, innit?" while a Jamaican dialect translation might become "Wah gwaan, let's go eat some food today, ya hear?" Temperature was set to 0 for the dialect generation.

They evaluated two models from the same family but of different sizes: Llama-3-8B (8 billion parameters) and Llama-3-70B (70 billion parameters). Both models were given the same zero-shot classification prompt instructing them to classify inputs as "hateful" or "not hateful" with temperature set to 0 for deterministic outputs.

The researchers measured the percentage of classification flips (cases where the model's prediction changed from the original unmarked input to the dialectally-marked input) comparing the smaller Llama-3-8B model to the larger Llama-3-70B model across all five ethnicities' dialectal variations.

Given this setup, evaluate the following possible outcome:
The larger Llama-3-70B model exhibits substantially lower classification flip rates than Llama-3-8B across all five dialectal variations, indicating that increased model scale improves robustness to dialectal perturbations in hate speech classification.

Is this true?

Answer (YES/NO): NO